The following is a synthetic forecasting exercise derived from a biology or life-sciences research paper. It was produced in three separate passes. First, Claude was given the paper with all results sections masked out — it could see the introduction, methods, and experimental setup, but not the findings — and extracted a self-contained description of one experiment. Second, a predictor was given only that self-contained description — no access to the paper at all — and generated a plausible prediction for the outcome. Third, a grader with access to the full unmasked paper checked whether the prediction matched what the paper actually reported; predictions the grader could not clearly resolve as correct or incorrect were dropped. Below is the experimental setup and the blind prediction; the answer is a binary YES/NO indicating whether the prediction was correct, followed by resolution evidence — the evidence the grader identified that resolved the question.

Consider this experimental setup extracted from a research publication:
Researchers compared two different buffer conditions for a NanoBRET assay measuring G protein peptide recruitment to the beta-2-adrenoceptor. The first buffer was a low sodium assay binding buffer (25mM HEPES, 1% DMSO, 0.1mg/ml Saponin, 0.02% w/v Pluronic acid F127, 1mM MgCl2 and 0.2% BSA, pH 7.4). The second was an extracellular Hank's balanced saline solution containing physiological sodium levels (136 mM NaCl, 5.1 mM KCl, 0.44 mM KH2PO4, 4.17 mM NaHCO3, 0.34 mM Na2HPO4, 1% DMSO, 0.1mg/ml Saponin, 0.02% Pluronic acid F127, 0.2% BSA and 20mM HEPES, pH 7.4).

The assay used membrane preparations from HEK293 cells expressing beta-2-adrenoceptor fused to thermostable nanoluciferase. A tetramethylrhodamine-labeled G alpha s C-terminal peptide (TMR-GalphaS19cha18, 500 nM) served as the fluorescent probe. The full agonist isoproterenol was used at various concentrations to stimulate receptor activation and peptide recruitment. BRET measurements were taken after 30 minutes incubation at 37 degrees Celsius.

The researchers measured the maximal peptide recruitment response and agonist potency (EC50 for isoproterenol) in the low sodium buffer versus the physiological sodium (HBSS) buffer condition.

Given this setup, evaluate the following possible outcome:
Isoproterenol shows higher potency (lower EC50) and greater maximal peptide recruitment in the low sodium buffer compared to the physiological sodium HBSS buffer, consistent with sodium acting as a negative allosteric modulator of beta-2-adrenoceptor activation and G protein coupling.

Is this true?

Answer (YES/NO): NO